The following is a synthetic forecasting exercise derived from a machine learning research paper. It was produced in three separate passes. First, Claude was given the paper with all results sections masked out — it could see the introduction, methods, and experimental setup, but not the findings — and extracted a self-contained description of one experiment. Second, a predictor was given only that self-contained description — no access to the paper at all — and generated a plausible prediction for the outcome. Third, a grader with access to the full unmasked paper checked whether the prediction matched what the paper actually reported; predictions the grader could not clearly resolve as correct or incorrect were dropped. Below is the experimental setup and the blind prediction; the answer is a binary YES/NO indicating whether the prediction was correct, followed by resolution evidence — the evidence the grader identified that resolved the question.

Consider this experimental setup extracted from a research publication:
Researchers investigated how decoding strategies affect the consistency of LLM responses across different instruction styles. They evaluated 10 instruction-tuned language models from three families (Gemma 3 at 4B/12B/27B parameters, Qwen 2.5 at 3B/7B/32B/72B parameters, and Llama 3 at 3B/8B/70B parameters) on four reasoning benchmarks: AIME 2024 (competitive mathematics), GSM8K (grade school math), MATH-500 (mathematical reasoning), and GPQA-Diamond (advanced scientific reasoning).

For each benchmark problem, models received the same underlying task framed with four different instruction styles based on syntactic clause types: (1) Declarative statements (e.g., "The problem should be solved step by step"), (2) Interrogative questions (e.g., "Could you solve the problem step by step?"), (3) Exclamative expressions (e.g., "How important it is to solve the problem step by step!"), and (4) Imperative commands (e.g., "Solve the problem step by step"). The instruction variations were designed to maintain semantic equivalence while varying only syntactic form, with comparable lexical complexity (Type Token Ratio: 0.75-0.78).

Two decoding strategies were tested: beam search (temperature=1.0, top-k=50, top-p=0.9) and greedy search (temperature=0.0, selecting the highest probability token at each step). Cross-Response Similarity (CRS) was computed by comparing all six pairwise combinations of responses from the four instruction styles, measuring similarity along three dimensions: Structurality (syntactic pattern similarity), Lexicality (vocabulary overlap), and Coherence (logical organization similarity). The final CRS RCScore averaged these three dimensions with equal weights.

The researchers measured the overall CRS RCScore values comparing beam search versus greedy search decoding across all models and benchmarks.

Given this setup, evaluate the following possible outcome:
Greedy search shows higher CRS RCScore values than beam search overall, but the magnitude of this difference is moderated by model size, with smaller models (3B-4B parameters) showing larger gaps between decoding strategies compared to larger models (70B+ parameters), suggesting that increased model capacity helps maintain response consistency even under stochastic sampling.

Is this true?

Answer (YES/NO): NO